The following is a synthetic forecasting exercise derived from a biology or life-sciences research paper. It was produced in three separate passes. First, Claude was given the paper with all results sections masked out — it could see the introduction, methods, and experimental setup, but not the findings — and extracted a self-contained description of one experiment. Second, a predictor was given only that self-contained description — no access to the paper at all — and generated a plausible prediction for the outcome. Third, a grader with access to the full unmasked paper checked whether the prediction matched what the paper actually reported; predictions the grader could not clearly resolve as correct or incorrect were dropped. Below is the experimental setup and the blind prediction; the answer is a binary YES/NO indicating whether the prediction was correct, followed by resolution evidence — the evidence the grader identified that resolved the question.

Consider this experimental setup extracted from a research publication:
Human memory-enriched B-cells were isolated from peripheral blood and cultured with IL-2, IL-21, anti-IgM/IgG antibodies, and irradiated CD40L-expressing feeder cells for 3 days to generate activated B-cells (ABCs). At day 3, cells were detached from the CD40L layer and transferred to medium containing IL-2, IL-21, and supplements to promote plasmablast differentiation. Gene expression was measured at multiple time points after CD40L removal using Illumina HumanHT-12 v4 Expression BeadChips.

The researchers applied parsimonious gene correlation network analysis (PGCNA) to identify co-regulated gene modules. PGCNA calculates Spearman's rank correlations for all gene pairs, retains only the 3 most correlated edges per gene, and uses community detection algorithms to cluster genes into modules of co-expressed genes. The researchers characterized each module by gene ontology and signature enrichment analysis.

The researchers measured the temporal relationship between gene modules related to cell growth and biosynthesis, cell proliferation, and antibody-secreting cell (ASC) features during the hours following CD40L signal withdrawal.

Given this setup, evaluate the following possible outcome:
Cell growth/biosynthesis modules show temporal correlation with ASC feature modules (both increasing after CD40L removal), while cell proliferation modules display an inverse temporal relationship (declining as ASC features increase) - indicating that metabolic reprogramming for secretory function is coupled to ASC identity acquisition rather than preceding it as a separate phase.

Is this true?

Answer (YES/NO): NO